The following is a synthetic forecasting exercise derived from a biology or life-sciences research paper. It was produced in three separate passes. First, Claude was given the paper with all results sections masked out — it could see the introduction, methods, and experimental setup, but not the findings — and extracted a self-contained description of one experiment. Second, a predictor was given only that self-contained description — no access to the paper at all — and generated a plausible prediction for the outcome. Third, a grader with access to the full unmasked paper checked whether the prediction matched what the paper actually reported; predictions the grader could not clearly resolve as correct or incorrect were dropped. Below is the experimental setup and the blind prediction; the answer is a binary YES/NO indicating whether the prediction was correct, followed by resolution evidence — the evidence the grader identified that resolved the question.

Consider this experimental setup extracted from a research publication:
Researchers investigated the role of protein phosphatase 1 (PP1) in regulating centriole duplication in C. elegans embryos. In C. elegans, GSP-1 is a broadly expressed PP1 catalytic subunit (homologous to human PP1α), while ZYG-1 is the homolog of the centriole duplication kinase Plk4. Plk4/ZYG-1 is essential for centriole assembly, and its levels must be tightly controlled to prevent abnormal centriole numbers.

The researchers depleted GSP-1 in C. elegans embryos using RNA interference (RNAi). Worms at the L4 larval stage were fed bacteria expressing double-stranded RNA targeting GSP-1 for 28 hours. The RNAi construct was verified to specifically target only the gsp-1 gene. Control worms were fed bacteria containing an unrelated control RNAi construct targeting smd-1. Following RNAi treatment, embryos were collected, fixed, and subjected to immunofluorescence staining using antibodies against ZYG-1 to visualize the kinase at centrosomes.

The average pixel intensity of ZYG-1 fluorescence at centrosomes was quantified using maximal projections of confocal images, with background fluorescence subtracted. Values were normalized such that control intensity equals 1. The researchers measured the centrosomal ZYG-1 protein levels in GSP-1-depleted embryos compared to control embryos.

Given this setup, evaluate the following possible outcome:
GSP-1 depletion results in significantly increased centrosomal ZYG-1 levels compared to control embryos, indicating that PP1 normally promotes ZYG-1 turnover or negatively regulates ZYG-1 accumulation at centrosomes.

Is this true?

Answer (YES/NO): NO